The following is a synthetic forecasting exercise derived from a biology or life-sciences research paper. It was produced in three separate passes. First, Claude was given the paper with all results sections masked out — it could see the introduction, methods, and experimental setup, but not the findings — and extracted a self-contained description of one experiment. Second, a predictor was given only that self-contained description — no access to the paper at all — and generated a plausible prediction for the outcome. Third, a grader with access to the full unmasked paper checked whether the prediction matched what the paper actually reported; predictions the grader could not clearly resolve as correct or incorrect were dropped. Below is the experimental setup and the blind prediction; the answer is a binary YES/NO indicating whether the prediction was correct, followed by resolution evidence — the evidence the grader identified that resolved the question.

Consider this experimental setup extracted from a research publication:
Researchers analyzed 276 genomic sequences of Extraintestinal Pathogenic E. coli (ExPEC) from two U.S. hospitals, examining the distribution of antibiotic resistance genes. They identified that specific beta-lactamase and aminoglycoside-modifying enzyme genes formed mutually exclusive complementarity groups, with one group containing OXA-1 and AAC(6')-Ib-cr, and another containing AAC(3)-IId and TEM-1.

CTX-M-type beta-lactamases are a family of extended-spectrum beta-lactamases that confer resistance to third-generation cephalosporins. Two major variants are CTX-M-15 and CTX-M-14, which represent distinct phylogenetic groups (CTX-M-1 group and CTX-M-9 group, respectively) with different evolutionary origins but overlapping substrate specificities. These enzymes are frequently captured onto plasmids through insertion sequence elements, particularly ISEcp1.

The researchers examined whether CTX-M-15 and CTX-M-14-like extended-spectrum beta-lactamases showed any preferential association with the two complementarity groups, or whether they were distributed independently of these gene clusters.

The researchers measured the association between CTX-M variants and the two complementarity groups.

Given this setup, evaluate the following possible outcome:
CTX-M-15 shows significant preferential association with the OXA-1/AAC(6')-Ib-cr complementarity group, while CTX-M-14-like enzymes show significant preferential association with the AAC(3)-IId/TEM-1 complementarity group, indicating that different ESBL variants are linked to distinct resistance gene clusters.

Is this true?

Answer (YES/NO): YES